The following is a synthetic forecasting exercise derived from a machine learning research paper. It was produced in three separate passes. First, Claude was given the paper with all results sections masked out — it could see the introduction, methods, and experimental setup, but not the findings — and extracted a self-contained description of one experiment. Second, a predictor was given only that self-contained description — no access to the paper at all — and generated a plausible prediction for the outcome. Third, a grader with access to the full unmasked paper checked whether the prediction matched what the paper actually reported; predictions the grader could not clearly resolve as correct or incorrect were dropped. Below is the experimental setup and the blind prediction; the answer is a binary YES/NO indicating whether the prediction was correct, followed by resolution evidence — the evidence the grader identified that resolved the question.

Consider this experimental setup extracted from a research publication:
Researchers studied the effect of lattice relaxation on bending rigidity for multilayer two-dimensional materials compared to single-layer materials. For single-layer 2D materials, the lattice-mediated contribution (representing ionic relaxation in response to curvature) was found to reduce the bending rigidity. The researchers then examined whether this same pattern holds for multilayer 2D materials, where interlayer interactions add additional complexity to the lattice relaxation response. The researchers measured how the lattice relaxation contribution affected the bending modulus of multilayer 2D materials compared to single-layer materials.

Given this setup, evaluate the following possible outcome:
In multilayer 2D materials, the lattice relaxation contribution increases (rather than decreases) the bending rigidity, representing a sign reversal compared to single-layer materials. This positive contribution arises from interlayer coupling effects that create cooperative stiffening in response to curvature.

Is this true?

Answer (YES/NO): YES